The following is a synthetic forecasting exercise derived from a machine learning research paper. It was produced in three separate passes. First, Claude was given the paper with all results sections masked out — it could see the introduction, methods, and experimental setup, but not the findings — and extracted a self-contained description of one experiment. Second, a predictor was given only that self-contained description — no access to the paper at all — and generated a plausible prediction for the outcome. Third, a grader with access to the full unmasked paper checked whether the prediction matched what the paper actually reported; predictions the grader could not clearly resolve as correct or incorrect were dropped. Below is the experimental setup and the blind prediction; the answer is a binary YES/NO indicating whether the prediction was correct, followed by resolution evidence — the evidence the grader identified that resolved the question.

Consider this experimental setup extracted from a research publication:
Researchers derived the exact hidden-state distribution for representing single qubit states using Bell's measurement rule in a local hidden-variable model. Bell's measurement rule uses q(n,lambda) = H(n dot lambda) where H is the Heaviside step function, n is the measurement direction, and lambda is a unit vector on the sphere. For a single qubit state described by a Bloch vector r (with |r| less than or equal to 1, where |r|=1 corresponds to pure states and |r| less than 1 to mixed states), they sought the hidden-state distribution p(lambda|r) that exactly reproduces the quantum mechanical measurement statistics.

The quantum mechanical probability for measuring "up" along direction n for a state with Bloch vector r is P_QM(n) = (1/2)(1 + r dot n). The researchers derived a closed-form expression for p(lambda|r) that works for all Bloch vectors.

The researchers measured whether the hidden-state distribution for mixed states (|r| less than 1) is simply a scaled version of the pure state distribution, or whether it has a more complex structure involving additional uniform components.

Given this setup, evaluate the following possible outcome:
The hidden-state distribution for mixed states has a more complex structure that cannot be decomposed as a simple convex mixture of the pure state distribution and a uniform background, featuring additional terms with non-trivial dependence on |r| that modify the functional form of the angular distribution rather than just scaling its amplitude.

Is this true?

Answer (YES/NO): NO